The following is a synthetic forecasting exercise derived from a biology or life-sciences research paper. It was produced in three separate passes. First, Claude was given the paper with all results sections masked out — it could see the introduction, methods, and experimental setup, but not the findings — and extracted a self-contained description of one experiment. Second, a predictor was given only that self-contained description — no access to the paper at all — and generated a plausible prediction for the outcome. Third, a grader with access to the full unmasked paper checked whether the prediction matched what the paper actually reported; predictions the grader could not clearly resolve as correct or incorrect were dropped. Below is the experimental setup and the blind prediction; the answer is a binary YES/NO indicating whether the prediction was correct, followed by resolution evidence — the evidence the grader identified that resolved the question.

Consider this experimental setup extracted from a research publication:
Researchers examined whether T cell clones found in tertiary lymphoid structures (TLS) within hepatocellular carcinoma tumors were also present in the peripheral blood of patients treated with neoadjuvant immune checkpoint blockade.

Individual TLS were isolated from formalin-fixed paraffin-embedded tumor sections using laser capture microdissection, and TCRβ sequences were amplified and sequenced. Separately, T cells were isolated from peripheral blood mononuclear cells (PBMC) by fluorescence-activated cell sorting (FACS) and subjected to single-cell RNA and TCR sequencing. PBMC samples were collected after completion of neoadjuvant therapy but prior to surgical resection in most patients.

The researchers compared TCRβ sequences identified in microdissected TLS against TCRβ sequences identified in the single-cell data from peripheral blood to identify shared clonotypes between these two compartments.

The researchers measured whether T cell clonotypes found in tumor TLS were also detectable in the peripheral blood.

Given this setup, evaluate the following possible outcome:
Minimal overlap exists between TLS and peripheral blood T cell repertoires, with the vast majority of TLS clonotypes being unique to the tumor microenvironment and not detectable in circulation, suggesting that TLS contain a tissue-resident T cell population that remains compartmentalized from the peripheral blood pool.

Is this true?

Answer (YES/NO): NO